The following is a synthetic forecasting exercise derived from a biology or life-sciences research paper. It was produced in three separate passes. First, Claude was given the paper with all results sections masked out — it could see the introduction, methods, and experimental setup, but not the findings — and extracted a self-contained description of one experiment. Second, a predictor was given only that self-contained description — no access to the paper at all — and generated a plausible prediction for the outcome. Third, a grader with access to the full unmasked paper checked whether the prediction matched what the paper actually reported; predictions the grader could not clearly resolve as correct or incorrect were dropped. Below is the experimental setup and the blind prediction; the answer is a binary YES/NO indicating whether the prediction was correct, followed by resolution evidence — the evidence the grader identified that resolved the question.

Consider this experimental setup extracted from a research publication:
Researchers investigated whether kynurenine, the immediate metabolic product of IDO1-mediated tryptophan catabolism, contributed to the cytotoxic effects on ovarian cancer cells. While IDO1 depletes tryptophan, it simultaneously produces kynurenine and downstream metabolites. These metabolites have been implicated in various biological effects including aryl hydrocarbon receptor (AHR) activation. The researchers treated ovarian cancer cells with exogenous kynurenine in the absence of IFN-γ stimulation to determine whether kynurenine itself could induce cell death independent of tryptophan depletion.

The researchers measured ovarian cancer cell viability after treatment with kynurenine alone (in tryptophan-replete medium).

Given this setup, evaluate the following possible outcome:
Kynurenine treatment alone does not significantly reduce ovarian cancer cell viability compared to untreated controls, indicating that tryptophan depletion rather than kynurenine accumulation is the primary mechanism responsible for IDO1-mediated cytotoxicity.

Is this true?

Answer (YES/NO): YES